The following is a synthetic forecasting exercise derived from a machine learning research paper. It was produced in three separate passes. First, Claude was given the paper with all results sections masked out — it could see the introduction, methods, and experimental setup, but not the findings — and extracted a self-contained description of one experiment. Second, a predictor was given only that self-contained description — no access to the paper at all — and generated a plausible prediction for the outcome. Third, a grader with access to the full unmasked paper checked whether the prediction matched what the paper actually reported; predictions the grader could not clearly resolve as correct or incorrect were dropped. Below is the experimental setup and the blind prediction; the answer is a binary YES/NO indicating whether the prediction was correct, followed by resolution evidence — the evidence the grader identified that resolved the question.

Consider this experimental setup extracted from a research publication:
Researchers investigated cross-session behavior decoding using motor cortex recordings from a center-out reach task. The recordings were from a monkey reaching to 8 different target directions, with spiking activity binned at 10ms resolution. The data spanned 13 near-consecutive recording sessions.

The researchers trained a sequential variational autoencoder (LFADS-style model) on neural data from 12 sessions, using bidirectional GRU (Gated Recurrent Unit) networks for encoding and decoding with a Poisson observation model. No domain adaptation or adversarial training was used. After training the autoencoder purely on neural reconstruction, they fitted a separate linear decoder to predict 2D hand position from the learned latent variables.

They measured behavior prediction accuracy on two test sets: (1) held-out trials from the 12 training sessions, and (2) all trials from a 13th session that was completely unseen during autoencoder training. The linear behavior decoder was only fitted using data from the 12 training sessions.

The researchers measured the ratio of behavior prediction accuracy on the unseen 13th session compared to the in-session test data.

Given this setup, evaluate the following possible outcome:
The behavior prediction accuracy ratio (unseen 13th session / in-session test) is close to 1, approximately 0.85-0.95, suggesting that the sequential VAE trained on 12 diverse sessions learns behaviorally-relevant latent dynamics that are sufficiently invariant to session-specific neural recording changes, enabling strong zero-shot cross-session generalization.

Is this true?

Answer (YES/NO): NO